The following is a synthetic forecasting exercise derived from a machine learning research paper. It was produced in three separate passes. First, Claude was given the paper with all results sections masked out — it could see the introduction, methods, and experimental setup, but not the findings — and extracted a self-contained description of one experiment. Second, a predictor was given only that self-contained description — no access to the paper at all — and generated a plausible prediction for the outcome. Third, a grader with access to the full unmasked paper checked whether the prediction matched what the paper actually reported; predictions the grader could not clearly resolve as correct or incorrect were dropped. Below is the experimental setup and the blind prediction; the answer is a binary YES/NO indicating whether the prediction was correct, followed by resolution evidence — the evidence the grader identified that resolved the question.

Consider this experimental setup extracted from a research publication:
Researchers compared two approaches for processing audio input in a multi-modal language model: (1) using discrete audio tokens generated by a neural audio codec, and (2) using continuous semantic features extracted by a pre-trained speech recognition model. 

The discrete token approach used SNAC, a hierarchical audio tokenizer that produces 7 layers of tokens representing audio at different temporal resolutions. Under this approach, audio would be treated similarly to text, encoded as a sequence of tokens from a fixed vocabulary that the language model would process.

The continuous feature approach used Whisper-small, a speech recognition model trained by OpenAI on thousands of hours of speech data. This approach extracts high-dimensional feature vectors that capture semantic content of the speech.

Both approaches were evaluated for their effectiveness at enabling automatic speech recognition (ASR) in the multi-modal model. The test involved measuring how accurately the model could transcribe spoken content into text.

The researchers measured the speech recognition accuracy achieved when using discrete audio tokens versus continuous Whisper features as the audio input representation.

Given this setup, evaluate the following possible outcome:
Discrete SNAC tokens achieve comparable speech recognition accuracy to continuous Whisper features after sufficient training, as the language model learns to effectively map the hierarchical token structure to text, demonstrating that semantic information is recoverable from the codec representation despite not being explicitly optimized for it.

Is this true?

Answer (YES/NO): NO